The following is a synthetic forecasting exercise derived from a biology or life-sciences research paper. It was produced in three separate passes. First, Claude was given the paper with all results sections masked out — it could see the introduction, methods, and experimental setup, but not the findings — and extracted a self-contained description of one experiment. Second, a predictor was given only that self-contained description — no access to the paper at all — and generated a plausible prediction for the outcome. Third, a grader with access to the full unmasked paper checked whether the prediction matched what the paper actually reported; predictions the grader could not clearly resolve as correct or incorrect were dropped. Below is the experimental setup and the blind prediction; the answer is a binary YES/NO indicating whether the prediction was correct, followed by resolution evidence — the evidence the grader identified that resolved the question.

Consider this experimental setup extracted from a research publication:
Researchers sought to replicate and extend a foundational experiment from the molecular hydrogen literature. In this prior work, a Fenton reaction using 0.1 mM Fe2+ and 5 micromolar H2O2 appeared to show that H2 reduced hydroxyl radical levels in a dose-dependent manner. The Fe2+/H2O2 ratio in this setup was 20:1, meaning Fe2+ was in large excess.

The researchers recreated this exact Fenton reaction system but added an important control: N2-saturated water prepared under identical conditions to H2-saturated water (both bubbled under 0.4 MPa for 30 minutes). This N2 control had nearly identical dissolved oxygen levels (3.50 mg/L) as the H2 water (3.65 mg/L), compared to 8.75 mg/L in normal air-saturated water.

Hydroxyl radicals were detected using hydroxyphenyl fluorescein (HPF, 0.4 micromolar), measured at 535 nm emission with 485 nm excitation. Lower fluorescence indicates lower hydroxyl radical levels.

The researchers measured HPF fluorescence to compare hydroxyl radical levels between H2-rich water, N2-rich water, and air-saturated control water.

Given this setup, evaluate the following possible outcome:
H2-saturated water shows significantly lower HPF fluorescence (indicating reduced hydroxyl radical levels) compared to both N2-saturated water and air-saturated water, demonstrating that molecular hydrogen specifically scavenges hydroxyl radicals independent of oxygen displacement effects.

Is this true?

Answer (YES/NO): NO